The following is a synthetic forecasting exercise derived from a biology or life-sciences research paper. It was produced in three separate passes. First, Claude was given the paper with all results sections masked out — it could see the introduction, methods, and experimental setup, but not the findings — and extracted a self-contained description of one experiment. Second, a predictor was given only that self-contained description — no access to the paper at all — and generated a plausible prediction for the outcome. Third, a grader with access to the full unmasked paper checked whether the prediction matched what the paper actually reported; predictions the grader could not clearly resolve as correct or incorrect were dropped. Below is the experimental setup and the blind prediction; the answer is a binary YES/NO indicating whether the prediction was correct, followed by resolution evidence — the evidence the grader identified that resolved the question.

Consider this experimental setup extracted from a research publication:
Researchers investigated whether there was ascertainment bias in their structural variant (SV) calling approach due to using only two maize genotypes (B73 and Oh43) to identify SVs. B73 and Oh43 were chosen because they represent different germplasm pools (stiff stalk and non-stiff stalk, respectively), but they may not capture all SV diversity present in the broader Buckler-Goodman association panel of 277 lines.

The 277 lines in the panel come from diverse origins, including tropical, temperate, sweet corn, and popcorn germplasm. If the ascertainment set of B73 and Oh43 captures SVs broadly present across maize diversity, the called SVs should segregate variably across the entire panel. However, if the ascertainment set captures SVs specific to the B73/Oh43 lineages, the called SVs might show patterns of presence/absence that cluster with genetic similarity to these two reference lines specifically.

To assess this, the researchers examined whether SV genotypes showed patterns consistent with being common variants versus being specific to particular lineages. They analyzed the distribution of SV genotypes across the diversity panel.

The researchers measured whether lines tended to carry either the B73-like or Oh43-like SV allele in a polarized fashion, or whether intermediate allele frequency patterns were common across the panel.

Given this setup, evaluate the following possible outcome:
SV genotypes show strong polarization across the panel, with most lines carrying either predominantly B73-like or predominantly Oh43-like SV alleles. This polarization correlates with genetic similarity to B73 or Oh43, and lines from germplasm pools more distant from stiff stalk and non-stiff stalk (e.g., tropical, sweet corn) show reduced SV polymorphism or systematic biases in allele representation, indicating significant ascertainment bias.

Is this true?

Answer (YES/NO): NO